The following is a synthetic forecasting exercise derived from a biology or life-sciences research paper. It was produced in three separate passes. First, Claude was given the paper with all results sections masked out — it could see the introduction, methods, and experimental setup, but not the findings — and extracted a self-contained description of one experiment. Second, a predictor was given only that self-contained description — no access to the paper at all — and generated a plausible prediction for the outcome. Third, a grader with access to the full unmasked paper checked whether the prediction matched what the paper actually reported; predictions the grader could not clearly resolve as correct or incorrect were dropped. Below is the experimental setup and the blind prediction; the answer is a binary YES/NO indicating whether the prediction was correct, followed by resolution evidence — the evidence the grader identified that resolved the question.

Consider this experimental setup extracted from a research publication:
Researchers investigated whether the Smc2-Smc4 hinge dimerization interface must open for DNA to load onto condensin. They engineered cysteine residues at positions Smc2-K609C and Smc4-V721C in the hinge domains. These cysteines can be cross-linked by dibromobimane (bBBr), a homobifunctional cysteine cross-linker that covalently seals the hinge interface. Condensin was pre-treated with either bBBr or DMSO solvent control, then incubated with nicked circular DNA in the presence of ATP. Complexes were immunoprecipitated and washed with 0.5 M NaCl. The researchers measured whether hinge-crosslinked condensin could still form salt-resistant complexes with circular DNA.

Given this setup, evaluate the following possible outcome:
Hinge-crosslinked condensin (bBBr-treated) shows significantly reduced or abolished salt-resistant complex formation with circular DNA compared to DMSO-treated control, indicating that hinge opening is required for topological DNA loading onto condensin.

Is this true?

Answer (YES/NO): NO